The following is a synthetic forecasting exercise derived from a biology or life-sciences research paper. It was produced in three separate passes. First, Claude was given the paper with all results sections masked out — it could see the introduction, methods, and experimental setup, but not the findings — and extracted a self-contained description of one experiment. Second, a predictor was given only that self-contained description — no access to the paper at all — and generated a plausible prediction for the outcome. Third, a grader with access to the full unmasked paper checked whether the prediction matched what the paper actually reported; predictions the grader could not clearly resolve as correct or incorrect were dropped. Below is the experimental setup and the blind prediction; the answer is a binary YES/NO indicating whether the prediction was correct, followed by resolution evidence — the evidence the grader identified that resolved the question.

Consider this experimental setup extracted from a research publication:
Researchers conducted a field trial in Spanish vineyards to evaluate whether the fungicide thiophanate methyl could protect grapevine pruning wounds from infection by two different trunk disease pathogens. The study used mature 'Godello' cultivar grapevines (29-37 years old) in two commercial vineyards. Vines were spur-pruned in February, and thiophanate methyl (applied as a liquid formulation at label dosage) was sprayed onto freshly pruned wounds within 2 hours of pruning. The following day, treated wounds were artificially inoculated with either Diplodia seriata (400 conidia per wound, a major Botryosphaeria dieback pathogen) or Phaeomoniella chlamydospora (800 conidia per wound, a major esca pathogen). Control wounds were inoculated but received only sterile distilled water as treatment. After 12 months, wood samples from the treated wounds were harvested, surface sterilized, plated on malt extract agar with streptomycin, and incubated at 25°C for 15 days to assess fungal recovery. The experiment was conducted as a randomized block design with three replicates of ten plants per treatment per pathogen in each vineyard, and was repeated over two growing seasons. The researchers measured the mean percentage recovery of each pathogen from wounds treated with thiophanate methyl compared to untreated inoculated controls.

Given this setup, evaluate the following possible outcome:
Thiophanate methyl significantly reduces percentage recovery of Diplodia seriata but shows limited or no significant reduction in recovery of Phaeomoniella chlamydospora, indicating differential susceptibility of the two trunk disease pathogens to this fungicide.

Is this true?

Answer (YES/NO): YES